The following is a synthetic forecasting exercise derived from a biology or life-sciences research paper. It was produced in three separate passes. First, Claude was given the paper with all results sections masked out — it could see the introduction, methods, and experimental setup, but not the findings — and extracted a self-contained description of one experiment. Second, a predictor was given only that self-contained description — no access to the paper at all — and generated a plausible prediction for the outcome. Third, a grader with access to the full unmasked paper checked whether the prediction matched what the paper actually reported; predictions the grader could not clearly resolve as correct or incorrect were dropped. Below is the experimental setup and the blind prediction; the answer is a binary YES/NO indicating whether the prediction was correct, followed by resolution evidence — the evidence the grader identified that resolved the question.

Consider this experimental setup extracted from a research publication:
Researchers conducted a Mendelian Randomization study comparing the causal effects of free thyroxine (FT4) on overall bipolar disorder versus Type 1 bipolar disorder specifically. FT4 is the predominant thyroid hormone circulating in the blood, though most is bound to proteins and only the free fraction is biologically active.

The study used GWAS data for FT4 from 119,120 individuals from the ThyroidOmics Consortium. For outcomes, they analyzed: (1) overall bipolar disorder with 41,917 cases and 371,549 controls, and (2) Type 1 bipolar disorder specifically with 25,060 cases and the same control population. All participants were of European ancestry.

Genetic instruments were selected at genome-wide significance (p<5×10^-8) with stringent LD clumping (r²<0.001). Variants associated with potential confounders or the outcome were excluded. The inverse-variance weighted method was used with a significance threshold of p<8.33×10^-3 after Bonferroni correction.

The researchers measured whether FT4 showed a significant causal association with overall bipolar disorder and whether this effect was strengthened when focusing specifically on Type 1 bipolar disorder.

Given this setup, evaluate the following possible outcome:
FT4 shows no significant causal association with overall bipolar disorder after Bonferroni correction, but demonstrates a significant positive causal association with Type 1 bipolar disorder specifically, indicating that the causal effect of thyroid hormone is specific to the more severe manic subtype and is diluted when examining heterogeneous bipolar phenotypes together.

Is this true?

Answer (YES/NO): NO